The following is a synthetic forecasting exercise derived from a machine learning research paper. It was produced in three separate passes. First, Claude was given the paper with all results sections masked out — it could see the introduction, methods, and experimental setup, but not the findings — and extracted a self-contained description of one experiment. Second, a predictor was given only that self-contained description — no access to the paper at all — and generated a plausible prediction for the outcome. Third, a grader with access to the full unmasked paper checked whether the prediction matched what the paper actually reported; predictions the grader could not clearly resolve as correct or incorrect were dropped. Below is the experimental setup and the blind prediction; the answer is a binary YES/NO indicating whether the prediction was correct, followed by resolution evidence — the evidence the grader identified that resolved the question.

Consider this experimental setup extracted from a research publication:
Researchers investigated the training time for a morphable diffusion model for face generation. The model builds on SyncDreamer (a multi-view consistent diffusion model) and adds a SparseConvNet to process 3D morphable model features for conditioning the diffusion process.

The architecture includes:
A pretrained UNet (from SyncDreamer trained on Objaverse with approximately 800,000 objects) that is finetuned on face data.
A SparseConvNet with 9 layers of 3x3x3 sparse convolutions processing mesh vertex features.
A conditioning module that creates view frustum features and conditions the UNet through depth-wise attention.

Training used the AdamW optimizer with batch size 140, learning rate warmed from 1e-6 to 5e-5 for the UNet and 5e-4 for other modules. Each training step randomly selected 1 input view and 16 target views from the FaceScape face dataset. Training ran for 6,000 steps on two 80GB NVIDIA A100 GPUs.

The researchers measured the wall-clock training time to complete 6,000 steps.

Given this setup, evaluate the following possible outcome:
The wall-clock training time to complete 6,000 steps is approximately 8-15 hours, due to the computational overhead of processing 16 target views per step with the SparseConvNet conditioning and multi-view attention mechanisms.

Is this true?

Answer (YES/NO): NO